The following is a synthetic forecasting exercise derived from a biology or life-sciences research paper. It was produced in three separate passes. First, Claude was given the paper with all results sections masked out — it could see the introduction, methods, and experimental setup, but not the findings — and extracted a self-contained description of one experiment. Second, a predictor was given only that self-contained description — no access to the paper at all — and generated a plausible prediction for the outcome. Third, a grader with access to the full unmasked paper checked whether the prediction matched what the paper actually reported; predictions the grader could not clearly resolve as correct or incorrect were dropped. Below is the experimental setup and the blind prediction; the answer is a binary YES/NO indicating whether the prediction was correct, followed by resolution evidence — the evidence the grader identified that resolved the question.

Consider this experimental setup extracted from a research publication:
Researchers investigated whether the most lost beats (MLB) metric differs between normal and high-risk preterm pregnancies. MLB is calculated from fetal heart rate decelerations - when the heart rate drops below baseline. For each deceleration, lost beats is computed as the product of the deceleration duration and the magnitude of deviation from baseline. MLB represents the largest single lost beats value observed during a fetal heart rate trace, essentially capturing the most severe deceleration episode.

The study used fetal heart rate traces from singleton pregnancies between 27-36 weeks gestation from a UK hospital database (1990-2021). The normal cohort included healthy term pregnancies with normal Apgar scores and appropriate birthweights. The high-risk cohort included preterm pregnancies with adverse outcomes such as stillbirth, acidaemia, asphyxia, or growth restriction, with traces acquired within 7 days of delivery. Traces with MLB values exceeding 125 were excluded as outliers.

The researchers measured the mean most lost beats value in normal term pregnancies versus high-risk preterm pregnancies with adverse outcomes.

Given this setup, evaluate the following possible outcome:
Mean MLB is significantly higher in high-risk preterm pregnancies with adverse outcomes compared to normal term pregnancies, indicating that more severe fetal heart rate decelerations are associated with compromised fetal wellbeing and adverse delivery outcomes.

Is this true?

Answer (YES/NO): YES